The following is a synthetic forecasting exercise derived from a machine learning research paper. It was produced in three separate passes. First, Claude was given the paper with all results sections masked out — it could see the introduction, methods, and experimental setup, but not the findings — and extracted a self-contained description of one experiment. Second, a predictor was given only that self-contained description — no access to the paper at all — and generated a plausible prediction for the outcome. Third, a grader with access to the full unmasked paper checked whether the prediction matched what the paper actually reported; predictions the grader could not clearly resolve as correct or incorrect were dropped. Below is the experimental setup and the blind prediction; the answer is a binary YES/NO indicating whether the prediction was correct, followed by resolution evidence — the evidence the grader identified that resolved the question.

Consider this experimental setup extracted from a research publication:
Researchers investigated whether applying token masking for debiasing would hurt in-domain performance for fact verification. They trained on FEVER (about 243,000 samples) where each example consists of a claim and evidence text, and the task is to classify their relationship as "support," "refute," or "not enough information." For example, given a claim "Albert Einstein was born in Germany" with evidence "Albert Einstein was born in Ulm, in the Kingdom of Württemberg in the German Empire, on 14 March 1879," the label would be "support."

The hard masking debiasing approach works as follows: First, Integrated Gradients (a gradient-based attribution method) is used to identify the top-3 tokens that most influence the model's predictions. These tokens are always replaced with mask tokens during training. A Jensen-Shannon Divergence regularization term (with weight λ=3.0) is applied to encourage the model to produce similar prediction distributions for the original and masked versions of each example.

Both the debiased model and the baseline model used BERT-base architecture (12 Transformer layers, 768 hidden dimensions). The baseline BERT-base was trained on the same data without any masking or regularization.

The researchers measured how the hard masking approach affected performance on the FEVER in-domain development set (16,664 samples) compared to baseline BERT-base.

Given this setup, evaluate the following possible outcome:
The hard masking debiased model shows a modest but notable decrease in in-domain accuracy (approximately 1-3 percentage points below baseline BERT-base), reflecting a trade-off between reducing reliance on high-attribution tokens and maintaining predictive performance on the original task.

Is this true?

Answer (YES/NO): NO